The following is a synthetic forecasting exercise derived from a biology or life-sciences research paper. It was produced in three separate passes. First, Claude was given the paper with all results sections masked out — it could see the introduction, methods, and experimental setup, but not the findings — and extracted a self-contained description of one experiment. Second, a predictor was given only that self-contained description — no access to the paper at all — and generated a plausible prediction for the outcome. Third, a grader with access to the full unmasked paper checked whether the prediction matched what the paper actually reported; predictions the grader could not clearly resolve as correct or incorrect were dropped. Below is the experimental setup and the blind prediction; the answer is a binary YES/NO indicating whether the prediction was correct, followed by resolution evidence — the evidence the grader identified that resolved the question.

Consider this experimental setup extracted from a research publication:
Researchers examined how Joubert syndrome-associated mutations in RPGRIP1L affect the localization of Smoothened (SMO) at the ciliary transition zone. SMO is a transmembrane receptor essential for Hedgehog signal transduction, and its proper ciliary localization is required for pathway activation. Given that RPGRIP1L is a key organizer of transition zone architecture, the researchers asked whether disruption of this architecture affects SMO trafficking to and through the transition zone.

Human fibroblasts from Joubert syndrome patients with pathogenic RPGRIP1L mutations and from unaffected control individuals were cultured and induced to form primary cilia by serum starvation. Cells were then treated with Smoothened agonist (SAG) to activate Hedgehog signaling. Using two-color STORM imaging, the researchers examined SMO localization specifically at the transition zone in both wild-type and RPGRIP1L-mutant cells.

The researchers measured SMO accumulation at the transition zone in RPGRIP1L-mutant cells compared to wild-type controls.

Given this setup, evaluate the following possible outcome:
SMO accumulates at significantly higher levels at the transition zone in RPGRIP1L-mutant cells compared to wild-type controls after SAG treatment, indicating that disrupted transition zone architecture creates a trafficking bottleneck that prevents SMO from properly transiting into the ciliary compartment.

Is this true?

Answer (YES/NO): NO